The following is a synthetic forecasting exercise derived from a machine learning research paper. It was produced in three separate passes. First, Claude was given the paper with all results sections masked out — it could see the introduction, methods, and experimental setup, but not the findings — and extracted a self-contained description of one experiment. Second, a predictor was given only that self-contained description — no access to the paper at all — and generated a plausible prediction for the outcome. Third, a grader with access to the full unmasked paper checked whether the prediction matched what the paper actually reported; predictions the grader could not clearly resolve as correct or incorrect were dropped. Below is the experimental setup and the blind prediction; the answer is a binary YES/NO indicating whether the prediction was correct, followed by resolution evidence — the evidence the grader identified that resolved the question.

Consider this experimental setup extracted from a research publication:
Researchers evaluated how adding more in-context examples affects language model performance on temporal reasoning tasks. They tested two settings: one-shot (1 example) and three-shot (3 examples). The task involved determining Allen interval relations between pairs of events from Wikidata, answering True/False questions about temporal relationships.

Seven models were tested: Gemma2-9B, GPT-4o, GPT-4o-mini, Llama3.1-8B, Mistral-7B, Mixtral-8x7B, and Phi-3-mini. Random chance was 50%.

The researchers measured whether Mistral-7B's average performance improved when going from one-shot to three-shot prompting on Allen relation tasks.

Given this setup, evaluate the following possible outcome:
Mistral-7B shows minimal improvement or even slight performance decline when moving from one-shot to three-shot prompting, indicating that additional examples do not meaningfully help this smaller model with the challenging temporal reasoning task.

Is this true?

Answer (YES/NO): YES